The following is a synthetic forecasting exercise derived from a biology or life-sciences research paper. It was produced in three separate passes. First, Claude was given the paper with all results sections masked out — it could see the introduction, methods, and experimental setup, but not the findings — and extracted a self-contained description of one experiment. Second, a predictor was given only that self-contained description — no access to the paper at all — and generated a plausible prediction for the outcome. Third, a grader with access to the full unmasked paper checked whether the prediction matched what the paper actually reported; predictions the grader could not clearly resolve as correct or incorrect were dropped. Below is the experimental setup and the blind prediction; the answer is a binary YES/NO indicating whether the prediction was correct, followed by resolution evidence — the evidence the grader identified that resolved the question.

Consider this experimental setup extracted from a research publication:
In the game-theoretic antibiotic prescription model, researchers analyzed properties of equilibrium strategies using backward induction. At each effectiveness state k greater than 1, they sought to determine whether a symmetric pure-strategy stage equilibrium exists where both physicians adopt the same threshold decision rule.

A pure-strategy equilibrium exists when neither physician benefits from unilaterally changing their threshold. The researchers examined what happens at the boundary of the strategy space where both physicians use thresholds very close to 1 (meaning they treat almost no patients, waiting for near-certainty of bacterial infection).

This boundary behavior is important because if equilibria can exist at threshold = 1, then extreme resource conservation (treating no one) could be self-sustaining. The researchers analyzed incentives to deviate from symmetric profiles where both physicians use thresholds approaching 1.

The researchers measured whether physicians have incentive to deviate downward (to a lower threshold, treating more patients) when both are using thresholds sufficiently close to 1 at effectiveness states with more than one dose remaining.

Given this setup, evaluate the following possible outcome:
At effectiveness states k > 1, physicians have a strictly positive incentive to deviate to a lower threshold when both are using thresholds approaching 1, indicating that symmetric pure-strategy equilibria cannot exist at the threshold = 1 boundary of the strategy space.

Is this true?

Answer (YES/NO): YES